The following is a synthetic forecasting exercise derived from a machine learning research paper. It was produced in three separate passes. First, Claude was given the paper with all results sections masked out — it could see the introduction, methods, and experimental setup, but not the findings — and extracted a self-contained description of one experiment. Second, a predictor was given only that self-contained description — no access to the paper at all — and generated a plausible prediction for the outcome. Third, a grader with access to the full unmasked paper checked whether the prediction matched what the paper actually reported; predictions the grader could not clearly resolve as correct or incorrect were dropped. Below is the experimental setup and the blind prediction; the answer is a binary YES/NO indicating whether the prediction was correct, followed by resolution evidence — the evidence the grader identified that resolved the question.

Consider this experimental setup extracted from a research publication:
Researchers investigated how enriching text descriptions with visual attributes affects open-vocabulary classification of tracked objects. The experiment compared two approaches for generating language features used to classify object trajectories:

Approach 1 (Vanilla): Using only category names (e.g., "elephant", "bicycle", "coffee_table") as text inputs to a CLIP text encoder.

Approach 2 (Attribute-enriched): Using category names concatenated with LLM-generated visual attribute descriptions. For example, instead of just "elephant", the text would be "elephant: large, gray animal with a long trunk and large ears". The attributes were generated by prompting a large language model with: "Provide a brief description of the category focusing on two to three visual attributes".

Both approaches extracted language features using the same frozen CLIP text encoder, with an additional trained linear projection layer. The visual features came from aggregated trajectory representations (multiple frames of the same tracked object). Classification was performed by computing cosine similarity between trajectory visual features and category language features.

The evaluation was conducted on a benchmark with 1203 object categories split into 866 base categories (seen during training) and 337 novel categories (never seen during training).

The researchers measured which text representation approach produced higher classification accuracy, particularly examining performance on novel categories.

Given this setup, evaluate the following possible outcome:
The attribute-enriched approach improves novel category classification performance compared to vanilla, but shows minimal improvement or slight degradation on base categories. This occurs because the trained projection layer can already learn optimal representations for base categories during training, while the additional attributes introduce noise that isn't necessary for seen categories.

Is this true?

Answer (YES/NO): YES